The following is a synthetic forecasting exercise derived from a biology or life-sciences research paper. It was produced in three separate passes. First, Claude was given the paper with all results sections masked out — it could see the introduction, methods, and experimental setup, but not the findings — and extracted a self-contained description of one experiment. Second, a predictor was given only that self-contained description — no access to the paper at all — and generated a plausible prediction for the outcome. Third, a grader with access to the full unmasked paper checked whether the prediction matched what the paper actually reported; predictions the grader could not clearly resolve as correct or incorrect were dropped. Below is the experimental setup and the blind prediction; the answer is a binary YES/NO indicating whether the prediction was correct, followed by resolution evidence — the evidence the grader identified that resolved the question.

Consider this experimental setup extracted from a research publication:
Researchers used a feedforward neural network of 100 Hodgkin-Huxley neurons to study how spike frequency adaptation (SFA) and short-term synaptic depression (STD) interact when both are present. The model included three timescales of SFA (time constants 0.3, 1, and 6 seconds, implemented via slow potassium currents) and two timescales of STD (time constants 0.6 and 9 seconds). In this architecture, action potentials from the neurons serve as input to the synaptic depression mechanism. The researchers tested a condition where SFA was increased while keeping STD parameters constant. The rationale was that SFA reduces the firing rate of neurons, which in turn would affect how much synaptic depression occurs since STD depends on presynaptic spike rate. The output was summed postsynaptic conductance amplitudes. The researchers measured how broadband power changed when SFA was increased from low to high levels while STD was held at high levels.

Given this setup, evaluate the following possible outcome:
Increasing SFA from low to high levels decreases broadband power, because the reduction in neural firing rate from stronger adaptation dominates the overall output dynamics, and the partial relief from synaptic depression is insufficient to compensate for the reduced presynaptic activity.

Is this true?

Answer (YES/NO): NO